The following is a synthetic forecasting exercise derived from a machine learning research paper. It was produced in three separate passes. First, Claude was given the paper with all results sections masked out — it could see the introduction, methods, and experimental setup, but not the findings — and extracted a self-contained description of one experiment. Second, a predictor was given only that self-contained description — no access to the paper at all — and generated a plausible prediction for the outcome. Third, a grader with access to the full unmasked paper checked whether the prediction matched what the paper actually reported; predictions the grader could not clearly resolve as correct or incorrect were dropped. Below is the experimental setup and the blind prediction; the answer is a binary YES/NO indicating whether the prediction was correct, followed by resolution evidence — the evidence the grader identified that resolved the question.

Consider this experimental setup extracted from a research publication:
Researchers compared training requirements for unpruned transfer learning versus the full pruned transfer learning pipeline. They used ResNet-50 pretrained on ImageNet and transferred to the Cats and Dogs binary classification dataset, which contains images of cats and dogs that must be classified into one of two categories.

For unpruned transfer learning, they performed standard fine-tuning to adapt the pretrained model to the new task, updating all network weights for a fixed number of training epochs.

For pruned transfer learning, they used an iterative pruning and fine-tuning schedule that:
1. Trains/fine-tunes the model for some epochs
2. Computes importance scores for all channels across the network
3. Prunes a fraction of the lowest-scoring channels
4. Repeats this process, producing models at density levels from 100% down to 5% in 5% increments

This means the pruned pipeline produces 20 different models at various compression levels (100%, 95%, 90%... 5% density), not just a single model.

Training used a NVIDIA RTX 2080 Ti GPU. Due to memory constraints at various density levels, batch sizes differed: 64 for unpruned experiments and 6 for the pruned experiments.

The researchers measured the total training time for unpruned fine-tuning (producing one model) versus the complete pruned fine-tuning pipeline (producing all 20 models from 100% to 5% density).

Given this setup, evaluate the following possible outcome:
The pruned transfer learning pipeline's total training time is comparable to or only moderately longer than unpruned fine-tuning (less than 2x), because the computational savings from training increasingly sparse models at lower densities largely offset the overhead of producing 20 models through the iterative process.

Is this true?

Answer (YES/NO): NO